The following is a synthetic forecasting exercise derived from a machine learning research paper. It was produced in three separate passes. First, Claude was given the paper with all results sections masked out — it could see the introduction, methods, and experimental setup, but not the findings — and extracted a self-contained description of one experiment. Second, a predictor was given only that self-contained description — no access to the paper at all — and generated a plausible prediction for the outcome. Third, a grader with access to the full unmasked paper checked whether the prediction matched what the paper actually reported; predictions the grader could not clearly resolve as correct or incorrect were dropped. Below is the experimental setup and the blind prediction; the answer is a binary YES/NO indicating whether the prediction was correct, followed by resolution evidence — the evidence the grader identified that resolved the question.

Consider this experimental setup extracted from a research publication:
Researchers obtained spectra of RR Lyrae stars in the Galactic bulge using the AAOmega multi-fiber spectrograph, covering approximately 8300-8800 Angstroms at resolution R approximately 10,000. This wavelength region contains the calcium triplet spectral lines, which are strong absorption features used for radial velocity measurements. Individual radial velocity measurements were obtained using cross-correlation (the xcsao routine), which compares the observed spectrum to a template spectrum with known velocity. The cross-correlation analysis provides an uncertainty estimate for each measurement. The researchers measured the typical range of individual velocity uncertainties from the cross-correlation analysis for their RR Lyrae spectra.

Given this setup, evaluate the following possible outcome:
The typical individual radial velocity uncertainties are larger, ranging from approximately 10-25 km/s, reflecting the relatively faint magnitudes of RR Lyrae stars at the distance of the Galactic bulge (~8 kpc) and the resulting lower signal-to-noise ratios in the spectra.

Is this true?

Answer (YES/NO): NO